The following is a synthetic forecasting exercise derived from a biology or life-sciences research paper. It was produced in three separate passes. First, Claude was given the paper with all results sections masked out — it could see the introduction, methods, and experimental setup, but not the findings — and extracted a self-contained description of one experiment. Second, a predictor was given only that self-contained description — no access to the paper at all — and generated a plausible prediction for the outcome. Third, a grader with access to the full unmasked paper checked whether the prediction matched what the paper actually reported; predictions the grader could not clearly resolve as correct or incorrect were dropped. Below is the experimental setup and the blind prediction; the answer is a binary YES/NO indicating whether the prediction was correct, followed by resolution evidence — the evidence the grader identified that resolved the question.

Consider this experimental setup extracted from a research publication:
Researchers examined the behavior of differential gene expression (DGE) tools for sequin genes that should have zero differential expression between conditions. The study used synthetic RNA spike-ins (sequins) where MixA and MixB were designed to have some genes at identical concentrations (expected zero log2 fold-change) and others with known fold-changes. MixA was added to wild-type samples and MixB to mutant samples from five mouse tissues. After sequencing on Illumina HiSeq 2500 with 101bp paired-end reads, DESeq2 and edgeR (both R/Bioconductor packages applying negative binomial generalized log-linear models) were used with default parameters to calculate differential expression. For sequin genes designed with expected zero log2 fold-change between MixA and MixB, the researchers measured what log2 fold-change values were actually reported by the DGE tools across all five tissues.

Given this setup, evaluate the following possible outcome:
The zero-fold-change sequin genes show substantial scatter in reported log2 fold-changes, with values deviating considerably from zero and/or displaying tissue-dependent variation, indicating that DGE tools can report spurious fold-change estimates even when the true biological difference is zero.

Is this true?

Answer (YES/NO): YES